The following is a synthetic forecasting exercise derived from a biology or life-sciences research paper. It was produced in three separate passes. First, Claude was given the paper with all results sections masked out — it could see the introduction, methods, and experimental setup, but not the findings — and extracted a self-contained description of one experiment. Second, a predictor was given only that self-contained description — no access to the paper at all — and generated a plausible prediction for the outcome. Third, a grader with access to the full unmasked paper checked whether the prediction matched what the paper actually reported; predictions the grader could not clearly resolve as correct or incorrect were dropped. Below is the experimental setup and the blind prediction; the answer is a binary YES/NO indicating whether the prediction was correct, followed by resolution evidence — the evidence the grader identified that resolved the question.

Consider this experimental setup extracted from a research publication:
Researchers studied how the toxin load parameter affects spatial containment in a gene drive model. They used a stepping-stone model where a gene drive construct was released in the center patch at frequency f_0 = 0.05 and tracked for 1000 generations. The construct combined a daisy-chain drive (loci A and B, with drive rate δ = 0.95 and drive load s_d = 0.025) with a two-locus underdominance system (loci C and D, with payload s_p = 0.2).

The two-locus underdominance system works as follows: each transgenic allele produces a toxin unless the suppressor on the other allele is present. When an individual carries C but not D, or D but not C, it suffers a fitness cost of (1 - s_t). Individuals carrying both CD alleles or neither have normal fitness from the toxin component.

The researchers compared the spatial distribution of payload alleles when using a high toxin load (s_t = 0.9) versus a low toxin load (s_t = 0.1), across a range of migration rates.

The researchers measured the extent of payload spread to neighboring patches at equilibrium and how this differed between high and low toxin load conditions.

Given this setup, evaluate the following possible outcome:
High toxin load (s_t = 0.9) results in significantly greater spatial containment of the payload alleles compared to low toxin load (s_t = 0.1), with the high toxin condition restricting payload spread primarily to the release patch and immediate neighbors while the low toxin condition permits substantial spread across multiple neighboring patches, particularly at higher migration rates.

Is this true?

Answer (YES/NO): NO